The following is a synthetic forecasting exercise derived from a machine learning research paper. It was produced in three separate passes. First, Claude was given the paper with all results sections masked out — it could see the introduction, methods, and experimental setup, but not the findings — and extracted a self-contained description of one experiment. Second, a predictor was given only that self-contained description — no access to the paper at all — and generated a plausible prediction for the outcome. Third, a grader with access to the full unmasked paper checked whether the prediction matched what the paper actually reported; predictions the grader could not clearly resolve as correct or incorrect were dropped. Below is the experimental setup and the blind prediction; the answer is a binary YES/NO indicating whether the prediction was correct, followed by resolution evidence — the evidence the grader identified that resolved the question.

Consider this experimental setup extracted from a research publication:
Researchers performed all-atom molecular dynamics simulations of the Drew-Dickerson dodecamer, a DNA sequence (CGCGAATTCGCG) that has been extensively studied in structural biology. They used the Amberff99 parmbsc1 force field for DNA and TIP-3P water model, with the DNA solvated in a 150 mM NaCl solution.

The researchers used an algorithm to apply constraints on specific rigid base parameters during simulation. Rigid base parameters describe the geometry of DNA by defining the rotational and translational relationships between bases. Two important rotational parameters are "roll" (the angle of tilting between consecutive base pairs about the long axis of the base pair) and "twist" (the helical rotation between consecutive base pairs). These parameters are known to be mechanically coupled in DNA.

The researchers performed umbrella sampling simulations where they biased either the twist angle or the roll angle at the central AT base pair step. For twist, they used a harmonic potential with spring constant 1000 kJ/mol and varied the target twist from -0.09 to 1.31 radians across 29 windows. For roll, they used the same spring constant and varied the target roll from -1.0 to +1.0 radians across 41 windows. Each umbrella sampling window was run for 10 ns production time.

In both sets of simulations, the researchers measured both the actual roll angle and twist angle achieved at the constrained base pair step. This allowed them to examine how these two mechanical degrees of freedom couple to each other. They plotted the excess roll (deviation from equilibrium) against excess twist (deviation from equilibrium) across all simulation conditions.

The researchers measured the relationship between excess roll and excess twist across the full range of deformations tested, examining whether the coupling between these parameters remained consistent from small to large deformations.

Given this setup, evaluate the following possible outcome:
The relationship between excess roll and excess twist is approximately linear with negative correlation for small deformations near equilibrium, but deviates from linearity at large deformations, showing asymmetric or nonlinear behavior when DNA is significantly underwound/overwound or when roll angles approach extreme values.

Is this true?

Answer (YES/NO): YES